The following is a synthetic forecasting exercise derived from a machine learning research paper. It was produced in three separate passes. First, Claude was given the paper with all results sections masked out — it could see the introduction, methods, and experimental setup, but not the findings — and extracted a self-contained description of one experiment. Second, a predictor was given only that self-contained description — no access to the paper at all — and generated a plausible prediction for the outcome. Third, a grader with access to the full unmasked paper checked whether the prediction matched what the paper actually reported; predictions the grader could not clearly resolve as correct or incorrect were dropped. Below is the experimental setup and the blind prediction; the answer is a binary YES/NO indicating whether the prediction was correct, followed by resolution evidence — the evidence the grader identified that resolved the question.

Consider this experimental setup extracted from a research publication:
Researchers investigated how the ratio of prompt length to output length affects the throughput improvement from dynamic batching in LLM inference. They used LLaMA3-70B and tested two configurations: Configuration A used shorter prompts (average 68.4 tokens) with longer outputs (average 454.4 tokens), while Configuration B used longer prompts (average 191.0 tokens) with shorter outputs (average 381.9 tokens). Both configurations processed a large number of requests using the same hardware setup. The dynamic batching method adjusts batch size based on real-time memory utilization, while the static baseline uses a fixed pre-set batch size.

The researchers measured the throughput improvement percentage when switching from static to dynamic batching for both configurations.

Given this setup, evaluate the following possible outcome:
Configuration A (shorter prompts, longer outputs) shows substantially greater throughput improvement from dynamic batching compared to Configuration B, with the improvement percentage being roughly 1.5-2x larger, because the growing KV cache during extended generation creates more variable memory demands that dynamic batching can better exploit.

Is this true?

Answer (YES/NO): NO